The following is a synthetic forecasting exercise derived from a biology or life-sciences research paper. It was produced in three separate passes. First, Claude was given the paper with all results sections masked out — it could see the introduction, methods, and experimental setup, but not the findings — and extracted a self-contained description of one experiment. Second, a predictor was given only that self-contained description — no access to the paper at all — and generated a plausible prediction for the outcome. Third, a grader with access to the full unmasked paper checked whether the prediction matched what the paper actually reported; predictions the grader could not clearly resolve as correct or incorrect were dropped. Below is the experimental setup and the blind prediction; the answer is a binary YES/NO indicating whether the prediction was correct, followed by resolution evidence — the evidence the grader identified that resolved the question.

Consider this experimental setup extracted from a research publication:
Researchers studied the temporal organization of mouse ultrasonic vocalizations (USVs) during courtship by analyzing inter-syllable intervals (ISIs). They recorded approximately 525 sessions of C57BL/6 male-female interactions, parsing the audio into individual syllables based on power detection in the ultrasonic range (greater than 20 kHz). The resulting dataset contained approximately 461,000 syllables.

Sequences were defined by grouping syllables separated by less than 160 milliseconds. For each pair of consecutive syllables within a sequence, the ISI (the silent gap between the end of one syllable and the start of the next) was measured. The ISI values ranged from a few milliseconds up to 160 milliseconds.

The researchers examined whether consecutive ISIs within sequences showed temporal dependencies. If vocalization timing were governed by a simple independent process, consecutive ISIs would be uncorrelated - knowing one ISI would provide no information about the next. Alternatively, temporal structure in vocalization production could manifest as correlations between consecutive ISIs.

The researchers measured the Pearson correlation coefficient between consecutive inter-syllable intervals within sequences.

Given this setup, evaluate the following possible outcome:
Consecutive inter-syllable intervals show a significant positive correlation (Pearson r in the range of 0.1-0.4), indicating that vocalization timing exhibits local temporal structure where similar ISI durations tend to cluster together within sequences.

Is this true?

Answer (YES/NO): YES